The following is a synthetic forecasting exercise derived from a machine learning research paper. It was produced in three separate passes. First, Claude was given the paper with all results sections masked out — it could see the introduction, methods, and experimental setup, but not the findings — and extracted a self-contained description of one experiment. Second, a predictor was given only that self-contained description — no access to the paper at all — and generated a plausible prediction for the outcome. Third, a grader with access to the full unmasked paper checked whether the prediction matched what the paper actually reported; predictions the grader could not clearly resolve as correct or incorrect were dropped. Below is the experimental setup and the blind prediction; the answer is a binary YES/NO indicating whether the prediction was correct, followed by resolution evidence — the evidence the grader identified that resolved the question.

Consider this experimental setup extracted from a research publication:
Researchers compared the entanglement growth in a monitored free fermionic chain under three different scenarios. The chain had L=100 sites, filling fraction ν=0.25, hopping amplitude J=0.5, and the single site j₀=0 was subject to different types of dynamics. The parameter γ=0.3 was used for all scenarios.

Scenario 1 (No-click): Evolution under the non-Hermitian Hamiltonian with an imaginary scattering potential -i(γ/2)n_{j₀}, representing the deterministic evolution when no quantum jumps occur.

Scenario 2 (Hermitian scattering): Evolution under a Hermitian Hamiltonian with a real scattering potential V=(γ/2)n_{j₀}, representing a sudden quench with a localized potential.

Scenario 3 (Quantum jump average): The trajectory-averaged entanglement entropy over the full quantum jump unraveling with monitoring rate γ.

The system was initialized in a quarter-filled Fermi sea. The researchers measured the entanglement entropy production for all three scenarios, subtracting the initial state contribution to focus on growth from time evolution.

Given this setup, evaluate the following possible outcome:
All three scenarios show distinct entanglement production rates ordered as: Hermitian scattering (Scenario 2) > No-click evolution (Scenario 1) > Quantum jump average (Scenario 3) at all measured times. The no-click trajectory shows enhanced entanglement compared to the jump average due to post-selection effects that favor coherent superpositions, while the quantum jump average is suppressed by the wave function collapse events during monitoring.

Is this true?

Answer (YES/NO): NO